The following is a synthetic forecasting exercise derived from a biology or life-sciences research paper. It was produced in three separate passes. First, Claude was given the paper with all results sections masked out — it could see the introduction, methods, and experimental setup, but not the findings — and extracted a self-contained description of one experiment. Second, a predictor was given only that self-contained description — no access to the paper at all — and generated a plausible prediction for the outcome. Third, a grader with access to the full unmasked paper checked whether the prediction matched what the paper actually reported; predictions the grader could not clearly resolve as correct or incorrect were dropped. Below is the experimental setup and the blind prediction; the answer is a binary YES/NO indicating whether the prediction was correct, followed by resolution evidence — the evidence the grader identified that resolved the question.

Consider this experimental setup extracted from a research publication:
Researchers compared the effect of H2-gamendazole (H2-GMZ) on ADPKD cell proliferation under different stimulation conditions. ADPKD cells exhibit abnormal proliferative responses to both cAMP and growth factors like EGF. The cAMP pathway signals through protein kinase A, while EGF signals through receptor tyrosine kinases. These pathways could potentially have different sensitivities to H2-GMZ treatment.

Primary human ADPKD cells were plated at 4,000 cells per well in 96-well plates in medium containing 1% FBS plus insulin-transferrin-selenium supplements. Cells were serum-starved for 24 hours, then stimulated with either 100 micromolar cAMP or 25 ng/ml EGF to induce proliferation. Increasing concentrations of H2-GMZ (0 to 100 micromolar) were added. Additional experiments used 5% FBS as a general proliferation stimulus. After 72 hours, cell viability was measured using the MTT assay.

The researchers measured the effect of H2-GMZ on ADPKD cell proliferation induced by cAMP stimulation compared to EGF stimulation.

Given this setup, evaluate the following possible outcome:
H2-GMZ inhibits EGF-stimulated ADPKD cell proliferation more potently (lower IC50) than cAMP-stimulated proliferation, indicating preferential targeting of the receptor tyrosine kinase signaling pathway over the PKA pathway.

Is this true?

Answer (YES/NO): NO